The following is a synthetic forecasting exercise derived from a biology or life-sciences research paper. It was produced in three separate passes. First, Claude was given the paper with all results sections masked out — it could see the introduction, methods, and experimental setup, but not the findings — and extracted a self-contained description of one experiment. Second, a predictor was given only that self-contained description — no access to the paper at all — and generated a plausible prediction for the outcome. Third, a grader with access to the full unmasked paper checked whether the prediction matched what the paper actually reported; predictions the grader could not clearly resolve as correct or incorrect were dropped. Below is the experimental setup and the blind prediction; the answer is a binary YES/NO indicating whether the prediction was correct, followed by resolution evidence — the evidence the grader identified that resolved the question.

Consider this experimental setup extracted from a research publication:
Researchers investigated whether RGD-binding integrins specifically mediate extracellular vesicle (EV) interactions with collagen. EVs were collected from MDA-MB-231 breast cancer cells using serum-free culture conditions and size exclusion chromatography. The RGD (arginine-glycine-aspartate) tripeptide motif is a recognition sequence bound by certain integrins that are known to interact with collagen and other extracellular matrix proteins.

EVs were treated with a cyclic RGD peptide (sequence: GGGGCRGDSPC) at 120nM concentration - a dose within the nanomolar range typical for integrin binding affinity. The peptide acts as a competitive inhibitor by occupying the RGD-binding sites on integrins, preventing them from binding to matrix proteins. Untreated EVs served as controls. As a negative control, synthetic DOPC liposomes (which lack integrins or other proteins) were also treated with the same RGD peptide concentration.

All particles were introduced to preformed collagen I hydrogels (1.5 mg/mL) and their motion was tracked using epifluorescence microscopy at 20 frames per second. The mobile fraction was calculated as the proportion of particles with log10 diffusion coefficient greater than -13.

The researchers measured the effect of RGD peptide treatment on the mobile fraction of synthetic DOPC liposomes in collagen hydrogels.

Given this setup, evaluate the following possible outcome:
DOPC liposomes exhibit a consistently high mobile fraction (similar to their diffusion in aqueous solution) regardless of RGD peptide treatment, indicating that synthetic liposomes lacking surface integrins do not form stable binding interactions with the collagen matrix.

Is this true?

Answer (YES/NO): NO